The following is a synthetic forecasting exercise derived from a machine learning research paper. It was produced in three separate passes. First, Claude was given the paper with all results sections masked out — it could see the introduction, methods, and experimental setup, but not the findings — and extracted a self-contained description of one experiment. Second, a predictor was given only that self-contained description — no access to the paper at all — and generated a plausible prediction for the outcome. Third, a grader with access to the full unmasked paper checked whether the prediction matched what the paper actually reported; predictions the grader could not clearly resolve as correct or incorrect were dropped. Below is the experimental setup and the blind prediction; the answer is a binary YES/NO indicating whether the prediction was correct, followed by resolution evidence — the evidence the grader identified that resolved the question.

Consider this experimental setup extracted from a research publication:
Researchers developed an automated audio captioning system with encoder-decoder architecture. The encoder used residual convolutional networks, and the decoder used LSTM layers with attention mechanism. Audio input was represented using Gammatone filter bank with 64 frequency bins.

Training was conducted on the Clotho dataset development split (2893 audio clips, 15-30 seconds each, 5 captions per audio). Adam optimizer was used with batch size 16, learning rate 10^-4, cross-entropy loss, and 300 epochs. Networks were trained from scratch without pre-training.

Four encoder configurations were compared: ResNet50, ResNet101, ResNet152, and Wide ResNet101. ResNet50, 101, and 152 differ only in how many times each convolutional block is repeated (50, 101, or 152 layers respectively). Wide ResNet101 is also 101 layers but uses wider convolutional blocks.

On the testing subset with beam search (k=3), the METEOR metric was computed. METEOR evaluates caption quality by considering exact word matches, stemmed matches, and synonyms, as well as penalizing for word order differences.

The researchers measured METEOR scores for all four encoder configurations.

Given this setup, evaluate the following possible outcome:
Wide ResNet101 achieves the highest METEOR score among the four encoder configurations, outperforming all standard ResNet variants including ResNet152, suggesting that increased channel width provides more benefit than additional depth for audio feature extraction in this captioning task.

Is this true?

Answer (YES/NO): NO